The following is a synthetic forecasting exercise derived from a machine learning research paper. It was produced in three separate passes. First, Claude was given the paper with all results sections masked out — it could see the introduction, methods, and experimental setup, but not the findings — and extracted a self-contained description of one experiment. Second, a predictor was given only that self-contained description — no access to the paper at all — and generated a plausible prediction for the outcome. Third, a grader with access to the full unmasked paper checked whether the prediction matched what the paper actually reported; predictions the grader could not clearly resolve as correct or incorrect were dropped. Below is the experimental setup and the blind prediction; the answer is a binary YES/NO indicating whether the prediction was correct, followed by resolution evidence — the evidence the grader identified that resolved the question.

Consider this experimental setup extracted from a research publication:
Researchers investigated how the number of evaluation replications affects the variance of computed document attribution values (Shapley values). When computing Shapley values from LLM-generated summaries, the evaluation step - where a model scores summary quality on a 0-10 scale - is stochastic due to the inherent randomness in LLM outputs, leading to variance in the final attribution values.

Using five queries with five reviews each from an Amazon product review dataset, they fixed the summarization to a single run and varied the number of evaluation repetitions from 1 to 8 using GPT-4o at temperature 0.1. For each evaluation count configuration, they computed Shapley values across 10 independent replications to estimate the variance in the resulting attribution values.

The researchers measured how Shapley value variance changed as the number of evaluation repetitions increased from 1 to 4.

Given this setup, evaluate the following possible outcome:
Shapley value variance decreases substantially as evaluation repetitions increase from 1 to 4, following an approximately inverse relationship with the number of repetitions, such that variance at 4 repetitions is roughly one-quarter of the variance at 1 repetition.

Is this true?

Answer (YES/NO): NO